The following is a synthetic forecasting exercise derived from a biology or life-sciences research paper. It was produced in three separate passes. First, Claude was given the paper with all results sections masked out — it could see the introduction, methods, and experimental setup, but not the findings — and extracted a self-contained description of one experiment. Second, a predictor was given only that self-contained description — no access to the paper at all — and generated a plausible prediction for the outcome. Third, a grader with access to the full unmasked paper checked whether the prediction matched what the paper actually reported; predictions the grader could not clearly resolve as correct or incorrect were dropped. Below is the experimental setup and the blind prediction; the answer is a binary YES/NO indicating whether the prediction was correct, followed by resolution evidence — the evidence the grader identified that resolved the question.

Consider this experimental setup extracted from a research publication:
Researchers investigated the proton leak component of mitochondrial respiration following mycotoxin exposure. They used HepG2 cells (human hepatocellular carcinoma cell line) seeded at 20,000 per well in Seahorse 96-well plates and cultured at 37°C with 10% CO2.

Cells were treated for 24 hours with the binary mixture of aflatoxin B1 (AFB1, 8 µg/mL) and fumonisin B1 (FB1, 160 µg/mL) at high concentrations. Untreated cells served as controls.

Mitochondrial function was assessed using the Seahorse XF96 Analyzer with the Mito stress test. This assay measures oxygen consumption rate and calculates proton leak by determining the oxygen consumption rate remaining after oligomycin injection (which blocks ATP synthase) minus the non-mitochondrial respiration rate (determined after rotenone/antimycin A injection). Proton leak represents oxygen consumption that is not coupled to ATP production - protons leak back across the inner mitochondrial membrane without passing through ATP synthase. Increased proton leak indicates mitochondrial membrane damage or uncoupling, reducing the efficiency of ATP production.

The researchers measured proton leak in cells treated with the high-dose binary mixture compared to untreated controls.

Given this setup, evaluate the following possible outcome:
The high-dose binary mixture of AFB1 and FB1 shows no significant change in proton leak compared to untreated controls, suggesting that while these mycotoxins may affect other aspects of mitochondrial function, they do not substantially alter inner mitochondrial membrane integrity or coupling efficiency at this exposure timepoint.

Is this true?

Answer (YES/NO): NO